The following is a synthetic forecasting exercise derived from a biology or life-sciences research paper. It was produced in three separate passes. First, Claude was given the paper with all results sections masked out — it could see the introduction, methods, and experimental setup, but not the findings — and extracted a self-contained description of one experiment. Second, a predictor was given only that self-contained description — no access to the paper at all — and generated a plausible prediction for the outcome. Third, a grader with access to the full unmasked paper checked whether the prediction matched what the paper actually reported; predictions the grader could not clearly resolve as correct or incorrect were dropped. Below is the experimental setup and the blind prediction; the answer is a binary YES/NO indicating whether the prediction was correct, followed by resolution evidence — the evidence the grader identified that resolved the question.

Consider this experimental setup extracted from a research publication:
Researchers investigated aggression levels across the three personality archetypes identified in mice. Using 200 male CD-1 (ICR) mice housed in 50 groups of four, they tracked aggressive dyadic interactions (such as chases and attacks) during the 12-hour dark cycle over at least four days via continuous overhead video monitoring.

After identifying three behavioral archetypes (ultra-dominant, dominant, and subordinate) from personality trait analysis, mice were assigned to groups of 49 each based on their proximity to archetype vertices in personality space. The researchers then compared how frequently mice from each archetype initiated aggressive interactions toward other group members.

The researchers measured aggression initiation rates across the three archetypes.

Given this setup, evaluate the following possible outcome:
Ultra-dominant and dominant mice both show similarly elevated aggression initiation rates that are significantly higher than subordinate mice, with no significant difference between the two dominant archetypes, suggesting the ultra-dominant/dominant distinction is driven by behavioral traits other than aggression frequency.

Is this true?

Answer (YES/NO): NO